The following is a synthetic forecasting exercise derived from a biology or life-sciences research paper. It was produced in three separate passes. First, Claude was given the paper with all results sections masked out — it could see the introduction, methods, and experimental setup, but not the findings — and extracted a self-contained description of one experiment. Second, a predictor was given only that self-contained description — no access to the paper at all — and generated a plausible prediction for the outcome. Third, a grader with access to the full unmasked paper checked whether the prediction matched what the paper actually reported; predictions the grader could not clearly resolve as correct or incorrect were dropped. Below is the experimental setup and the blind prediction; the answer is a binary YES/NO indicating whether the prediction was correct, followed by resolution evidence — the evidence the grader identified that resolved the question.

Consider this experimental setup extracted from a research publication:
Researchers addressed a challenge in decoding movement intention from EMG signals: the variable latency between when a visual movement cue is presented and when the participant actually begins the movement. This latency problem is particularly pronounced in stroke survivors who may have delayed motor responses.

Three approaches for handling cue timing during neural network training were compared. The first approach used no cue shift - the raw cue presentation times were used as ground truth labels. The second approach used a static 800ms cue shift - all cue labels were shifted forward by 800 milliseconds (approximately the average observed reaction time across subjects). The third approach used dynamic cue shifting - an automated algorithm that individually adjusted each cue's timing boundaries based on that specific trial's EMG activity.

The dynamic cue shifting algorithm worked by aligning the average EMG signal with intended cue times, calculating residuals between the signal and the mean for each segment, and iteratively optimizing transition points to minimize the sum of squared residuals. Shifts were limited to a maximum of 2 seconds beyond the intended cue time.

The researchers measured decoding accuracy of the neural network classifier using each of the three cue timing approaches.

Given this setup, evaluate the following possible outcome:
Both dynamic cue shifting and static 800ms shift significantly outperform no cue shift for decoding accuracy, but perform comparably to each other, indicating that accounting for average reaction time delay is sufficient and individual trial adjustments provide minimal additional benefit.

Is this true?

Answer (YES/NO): NO